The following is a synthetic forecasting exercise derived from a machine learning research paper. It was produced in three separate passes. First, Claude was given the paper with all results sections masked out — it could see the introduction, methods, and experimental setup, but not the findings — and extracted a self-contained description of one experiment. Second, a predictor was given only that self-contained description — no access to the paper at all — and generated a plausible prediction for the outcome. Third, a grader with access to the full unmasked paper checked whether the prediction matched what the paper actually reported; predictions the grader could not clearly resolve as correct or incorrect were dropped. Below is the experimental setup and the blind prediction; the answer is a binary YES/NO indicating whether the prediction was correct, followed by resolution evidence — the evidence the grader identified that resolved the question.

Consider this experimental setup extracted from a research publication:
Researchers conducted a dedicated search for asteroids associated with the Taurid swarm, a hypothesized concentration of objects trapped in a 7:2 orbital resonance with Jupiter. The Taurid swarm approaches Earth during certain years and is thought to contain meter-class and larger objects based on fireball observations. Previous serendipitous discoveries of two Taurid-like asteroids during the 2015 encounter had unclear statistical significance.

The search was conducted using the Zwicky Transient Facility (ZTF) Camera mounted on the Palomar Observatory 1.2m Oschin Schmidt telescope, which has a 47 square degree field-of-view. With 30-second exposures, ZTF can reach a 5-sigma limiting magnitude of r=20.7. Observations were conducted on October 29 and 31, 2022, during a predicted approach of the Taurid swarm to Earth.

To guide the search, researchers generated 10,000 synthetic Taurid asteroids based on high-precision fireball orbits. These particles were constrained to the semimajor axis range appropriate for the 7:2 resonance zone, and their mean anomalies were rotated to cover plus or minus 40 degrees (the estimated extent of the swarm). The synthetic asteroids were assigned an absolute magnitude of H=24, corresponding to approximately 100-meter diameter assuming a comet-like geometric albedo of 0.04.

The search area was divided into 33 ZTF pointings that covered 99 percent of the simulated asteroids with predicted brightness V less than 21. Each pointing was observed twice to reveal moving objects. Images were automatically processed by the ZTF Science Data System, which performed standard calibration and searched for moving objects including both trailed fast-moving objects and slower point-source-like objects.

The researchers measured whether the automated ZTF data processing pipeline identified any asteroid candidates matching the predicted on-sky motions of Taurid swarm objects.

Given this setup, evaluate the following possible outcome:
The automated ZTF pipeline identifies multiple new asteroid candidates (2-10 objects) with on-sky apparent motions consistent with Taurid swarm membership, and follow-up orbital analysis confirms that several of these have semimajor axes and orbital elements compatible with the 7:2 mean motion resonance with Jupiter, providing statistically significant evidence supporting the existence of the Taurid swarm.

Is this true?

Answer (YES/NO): NO